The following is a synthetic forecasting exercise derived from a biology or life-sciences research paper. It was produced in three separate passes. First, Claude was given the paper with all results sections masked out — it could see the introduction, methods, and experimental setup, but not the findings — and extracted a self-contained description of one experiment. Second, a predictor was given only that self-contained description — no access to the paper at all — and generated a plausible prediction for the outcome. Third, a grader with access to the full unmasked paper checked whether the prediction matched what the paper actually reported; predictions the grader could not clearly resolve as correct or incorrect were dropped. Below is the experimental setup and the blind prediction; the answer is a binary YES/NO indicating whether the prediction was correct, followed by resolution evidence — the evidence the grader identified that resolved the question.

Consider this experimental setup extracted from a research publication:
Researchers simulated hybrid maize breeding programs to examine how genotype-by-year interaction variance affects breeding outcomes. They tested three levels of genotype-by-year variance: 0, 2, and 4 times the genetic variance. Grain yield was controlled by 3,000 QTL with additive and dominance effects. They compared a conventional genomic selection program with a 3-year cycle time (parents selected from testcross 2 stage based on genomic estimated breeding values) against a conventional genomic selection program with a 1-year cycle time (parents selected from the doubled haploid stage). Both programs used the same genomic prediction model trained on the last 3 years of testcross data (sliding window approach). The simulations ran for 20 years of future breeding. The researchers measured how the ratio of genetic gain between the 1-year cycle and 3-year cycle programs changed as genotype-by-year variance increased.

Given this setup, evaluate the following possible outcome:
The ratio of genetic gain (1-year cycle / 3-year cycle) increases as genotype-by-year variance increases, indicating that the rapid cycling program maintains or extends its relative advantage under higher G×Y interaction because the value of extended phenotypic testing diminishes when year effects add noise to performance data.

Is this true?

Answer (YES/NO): NO